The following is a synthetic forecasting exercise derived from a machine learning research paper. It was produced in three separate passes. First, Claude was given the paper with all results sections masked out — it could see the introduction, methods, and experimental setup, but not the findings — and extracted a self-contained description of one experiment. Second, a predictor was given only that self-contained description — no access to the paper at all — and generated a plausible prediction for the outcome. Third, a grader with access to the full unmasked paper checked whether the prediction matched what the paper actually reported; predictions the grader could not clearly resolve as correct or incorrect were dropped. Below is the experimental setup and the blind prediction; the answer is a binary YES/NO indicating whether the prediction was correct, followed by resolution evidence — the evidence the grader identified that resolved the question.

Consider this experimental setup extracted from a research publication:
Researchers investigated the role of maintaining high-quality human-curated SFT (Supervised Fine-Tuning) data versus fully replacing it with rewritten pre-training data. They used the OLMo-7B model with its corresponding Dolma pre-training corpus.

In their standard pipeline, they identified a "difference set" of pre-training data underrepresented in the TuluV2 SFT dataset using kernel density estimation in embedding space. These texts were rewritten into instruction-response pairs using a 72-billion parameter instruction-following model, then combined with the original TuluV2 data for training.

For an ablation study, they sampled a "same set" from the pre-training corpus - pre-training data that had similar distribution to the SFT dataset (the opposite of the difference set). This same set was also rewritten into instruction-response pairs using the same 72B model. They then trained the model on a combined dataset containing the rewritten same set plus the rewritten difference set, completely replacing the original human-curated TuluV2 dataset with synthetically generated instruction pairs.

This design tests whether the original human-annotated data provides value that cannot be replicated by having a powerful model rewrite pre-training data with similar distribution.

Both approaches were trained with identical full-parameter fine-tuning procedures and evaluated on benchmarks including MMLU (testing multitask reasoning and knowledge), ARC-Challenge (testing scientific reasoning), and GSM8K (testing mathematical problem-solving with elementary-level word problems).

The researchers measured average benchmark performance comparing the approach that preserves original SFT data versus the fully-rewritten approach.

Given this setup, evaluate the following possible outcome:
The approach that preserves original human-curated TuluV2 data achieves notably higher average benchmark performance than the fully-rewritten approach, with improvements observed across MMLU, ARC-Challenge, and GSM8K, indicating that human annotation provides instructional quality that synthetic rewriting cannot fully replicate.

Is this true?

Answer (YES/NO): NO